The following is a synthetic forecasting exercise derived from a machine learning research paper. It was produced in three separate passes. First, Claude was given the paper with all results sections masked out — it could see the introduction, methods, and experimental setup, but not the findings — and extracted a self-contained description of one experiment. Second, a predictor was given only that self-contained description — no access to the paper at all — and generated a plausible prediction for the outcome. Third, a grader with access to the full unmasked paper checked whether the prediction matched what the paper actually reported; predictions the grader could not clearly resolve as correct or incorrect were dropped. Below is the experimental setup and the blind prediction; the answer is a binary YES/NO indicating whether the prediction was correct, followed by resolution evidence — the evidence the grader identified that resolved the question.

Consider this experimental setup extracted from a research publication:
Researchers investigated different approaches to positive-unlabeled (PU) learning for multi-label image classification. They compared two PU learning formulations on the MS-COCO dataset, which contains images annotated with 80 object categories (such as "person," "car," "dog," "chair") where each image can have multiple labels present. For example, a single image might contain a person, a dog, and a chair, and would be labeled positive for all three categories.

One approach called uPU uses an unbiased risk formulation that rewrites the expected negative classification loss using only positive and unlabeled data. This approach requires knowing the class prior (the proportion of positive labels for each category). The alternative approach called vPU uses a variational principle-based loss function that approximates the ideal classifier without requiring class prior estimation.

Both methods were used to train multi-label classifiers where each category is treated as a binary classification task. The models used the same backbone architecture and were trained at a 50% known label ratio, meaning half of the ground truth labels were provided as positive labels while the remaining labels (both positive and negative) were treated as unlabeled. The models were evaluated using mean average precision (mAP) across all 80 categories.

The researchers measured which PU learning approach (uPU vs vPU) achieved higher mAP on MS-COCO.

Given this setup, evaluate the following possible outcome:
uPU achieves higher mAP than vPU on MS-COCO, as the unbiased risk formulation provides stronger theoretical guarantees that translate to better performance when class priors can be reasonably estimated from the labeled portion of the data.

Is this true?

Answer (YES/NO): NO